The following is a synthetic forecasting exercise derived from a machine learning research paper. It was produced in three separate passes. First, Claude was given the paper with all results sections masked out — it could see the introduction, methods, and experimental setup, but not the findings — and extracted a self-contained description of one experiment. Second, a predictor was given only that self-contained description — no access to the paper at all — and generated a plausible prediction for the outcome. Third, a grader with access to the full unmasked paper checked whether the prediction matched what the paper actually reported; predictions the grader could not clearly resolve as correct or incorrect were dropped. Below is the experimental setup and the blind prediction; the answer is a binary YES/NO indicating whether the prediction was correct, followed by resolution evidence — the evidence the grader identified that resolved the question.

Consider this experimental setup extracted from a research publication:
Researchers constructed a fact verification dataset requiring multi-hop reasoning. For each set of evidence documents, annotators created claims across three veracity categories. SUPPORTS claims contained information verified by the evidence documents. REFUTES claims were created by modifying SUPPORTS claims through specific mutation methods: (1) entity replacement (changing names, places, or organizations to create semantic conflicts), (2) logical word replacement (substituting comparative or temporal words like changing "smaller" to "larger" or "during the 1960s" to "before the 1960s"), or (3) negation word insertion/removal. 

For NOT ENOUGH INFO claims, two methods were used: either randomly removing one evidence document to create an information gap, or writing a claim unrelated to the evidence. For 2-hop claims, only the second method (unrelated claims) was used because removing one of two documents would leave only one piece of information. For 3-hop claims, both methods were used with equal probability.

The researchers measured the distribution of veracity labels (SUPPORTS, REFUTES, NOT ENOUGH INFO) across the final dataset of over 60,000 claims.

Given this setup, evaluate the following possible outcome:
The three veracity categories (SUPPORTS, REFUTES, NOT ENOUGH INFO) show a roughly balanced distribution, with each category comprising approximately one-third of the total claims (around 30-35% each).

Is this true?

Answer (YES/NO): YES